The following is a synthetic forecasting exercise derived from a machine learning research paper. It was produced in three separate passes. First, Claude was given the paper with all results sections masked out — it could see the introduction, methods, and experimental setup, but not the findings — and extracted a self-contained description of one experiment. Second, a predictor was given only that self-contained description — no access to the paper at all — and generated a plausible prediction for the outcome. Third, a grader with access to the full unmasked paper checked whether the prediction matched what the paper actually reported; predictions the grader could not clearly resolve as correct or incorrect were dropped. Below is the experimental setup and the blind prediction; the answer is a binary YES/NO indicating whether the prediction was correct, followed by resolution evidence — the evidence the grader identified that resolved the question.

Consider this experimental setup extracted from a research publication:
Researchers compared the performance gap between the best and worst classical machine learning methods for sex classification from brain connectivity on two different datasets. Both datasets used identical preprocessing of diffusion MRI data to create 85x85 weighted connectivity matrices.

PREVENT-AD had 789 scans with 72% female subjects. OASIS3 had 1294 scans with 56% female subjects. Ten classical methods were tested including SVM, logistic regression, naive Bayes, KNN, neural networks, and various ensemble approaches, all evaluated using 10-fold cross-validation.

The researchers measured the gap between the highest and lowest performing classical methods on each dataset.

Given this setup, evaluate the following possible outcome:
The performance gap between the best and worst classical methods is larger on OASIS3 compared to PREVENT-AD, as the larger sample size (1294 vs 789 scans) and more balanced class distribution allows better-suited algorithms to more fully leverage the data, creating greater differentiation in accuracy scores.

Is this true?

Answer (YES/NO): NO